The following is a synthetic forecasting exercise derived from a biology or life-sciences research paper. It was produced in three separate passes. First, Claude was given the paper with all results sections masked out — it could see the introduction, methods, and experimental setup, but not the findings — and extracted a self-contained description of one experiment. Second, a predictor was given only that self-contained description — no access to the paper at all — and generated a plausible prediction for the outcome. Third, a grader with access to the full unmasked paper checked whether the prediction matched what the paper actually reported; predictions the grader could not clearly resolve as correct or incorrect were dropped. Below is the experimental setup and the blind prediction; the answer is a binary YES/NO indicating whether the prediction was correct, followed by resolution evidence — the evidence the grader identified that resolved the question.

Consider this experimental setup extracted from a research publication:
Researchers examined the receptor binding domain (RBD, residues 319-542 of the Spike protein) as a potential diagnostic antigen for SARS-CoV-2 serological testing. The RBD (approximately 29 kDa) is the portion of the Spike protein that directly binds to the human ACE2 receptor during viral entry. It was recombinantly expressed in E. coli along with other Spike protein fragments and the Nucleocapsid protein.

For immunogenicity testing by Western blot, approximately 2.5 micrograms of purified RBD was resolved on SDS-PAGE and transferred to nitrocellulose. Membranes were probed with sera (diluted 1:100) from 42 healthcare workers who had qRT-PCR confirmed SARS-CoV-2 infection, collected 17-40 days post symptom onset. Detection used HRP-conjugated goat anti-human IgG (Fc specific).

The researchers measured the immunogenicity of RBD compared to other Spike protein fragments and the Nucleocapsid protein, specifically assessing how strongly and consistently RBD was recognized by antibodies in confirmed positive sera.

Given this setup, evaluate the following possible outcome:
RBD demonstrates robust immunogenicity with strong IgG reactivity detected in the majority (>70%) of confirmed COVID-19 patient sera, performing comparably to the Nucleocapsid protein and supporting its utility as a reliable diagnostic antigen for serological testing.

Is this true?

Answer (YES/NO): NO